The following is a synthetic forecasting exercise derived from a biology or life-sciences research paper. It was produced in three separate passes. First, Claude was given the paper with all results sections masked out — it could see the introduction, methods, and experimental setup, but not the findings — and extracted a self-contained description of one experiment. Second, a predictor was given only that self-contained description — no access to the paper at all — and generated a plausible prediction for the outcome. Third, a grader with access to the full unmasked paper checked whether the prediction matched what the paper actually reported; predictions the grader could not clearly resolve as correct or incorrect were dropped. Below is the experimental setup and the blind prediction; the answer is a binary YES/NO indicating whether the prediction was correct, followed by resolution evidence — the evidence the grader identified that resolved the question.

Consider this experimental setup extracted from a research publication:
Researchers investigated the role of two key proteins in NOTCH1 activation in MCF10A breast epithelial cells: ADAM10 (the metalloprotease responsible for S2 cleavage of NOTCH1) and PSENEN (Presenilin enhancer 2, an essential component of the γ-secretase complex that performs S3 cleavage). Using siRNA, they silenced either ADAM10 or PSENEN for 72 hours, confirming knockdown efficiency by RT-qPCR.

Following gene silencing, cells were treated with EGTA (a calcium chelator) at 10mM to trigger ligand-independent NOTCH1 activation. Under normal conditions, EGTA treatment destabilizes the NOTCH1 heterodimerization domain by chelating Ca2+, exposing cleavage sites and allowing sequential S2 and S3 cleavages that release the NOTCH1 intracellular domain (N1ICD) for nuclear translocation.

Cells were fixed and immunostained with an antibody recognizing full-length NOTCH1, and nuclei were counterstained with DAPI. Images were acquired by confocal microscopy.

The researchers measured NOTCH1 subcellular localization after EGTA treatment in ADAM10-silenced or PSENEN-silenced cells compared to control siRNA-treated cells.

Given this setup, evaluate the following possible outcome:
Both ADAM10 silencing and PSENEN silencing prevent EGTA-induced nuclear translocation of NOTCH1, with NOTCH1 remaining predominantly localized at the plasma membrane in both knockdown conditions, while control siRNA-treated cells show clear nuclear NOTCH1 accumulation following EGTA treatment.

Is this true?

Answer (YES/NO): YES